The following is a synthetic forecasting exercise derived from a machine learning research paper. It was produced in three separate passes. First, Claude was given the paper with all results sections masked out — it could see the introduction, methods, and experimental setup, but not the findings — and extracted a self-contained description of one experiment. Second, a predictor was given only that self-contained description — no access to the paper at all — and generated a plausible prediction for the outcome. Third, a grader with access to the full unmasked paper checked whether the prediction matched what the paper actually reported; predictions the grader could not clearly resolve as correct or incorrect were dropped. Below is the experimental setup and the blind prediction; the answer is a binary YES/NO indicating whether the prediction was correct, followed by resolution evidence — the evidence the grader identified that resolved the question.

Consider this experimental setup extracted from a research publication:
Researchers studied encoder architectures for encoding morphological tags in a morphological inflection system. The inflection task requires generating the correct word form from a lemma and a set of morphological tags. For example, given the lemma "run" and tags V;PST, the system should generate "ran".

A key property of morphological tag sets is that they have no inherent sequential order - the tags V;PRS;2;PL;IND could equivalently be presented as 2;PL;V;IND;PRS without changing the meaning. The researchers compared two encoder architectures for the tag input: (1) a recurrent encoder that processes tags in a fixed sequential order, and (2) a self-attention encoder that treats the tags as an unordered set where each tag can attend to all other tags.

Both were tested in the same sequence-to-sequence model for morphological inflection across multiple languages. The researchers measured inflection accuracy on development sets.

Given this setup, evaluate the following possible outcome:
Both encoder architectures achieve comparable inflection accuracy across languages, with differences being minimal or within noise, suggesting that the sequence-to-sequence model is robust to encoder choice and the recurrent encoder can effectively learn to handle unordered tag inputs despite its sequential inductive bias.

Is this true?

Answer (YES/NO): YES